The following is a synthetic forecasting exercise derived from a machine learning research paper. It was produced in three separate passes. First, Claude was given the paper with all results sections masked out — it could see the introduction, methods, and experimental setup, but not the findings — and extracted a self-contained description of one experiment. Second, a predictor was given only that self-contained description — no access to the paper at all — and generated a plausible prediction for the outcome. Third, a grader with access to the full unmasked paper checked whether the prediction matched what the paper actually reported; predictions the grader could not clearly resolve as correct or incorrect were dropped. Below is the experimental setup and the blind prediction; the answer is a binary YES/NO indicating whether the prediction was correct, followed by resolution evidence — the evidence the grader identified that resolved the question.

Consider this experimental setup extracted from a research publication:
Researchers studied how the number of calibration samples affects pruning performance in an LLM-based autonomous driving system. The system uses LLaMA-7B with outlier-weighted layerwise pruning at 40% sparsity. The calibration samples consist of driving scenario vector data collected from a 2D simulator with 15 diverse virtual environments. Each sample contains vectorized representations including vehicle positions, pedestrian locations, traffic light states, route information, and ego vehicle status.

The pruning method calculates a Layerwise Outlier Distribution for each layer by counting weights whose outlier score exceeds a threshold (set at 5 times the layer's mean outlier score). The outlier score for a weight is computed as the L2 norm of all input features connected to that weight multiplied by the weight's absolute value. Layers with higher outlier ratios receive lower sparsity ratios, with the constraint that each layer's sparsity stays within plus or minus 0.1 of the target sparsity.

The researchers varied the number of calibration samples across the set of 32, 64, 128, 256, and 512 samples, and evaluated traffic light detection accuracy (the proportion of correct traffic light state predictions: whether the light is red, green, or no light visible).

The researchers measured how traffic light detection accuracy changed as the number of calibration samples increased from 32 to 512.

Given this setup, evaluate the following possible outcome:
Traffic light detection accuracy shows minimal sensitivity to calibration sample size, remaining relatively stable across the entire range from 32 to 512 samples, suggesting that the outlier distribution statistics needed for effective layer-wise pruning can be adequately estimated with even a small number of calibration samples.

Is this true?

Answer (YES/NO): NO